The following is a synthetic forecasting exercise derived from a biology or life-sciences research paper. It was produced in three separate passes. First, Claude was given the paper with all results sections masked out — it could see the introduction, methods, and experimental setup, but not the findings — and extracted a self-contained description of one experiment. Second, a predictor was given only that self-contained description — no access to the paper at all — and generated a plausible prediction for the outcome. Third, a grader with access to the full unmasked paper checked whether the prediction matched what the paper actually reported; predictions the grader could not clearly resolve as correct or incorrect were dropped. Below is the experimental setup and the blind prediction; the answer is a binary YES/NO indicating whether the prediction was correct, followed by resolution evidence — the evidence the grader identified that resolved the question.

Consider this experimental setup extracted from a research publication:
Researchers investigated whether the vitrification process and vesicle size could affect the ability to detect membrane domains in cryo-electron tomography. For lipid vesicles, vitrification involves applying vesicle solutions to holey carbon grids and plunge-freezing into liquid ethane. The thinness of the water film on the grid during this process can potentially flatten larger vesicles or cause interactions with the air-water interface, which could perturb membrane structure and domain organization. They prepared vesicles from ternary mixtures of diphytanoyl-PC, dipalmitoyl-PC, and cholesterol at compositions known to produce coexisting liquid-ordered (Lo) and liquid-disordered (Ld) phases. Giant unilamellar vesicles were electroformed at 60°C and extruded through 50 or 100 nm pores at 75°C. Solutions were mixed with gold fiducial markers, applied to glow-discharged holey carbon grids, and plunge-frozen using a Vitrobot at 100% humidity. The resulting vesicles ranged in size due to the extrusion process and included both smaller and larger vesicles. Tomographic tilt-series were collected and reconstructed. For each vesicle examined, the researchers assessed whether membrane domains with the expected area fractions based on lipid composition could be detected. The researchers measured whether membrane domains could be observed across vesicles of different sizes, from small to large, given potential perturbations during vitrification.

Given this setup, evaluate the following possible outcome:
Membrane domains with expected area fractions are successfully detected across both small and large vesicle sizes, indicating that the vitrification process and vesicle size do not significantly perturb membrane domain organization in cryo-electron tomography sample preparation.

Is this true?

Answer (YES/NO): YES